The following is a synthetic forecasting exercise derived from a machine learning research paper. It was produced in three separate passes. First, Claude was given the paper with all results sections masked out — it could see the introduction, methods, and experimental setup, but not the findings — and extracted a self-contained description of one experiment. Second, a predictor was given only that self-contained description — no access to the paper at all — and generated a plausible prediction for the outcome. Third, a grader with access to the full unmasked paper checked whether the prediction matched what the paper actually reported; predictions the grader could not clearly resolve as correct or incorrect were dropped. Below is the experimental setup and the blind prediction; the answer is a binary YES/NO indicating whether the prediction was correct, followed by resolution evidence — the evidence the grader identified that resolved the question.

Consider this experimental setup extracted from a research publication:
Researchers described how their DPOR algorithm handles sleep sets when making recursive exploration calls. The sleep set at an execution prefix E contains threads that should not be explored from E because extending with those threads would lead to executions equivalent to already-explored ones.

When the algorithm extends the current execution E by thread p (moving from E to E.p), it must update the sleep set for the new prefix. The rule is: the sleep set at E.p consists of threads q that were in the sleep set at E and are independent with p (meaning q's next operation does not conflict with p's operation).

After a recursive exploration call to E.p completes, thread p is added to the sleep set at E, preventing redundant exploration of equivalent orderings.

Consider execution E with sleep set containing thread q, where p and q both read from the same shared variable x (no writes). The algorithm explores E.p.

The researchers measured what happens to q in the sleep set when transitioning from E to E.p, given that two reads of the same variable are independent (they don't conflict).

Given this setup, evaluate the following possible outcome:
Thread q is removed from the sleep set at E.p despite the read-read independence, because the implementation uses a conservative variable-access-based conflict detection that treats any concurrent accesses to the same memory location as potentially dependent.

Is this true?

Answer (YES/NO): NO